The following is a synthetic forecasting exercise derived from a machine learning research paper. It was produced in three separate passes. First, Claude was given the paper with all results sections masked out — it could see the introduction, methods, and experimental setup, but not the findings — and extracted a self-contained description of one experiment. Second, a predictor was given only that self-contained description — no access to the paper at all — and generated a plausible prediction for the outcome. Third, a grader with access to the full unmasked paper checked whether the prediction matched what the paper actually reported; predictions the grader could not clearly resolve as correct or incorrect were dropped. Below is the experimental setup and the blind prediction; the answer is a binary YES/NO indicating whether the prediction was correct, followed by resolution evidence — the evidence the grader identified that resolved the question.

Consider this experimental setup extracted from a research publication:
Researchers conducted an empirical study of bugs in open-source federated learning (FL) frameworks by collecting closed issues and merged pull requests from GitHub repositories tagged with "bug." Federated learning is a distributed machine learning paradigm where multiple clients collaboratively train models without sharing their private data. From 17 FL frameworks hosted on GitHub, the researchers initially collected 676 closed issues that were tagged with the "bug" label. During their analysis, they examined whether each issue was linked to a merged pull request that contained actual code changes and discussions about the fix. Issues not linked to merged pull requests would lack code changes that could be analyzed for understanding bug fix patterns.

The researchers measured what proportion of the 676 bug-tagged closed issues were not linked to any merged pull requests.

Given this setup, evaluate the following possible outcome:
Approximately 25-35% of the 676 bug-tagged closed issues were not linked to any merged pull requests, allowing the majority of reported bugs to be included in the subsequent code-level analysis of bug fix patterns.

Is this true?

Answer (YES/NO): NO